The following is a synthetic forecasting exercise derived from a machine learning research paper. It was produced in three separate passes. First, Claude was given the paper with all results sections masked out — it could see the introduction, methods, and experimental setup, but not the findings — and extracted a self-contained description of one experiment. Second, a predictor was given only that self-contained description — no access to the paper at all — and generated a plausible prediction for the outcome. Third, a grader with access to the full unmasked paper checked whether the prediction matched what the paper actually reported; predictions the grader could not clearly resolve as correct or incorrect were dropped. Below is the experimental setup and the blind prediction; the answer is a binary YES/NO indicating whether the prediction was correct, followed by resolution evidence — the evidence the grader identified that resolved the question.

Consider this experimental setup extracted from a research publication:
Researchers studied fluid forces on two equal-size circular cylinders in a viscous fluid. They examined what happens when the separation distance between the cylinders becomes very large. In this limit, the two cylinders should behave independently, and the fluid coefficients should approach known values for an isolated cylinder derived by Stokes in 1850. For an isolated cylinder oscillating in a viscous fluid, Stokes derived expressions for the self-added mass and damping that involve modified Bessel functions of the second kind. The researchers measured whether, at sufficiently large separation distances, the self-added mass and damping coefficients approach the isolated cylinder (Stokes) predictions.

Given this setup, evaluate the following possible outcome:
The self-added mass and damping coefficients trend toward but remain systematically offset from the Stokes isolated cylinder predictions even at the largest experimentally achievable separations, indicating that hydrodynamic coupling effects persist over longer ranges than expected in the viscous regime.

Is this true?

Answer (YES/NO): NO